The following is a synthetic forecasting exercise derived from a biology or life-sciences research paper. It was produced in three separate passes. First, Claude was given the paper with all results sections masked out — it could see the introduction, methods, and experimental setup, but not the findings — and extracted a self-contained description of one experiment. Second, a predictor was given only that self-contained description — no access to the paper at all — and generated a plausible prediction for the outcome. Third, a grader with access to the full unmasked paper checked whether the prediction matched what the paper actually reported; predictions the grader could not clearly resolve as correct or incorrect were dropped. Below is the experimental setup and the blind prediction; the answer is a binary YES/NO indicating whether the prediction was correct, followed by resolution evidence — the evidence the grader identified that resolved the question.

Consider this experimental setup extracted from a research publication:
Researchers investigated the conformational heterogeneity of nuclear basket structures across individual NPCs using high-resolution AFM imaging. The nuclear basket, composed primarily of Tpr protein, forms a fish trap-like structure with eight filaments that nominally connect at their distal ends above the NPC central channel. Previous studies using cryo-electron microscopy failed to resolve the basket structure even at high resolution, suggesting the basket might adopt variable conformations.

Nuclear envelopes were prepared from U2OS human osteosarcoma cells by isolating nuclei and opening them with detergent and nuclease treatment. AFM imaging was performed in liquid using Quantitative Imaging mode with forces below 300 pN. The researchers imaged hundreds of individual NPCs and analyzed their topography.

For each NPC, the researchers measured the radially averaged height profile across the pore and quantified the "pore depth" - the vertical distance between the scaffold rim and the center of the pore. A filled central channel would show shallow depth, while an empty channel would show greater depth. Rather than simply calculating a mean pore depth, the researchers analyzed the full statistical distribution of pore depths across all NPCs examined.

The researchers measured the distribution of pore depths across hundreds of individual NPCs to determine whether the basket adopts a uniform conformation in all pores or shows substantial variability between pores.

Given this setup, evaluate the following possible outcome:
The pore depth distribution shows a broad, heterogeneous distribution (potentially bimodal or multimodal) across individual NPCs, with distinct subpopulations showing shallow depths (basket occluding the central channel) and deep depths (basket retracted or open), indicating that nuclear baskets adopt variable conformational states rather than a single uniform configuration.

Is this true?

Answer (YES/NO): YES